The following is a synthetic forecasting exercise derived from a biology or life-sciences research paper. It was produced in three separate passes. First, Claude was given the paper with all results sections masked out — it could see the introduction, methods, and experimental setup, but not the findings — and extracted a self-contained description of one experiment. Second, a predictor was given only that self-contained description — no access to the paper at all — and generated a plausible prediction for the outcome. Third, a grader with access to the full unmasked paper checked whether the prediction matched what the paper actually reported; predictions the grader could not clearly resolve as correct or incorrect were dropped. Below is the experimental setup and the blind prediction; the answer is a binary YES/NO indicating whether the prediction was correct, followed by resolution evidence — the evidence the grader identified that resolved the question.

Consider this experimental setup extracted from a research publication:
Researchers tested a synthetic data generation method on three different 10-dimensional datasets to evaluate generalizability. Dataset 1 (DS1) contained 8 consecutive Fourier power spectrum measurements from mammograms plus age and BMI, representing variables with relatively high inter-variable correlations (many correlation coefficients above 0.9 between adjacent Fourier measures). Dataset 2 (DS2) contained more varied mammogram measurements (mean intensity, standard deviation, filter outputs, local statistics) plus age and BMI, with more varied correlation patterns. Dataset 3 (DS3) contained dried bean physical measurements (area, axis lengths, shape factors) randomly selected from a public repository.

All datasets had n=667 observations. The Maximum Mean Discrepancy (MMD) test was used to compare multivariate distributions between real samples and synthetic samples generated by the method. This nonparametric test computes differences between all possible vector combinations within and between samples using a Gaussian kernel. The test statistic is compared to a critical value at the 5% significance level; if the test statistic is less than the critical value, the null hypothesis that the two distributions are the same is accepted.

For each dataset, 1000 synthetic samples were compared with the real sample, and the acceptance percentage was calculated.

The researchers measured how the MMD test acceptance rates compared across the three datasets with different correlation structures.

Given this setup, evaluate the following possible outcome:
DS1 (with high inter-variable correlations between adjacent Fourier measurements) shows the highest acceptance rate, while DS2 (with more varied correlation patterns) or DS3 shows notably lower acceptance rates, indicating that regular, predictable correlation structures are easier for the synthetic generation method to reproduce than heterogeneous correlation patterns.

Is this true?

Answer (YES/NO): NO